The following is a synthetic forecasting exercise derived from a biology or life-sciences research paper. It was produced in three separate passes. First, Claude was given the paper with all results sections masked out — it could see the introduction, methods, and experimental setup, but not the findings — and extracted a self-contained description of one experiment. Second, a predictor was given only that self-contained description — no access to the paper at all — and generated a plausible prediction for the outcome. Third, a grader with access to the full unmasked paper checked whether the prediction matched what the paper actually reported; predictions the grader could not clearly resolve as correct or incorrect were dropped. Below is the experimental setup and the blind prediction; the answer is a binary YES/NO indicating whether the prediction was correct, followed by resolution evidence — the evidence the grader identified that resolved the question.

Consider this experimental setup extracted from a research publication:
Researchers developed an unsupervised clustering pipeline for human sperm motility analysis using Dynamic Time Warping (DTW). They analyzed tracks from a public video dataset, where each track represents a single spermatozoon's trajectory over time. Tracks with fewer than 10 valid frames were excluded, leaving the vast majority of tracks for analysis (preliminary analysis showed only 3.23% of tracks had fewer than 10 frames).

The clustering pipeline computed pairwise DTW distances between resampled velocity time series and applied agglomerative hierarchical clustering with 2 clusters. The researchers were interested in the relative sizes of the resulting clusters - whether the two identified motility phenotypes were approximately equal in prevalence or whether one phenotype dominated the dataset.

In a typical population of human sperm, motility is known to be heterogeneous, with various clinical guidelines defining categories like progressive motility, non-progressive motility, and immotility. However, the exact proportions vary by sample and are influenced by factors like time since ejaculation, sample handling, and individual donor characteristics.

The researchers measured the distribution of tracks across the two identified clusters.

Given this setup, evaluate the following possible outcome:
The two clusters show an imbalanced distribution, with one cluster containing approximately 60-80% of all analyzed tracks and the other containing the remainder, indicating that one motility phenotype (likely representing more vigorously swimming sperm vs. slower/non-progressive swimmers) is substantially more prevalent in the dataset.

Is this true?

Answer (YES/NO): NO